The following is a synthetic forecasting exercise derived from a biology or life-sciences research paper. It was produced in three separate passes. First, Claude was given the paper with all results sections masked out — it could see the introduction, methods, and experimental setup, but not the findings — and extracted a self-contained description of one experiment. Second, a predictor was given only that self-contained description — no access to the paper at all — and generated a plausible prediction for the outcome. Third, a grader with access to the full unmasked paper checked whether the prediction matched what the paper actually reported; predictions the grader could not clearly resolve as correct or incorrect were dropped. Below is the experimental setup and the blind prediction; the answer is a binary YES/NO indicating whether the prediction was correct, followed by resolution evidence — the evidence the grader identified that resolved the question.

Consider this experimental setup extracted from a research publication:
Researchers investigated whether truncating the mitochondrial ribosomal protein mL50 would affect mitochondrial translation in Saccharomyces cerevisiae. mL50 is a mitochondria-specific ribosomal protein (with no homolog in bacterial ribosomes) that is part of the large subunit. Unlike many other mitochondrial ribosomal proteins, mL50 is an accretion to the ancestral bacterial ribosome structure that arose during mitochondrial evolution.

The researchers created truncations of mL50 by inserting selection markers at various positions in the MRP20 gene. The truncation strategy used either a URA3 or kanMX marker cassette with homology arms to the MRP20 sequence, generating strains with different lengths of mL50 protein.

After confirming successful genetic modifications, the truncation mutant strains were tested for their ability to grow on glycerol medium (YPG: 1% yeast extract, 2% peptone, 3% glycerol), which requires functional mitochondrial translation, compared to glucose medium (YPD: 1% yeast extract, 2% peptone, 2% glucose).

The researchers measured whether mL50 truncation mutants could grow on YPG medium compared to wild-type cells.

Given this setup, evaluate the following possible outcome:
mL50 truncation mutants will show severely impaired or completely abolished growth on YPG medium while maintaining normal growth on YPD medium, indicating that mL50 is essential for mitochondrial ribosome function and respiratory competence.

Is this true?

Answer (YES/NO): NO